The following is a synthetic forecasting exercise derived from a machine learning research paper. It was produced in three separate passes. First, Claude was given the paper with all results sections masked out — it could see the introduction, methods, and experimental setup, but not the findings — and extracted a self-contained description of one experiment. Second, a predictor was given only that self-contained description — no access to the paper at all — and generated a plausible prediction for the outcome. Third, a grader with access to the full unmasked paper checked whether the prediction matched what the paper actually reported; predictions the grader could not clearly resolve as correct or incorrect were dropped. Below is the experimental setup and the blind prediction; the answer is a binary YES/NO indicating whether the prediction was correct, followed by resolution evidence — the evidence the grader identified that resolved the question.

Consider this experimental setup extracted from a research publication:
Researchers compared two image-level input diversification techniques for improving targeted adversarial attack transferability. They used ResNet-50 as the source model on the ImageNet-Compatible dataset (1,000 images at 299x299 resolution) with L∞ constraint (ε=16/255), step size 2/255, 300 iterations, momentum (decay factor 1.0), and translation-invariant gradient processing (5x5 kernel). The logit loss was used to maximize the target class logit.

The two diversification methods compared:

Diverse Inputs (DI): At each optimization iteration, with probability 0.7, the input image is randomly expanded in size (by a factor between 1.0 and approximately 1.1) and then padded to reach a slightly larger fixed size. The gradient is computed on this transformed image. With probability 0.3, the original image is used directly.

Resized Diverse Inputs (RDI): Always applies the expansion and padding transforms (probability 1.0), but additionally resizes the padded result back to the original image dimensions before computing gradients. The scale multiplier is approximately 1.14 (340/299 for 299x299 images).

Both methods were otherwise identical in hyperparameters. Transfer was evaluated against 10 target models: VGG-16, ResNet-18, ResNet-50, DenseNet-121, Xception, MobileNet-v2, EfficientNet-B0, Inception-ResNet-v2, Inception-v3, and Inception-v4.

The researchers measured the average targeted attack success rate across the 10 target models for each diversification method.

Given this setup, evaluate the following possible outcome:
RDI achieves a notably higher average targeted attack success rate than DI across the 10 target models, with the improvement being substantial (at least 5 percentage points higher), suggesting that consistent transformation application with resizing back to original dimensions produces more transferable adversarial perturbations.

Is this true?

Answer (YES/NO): YES